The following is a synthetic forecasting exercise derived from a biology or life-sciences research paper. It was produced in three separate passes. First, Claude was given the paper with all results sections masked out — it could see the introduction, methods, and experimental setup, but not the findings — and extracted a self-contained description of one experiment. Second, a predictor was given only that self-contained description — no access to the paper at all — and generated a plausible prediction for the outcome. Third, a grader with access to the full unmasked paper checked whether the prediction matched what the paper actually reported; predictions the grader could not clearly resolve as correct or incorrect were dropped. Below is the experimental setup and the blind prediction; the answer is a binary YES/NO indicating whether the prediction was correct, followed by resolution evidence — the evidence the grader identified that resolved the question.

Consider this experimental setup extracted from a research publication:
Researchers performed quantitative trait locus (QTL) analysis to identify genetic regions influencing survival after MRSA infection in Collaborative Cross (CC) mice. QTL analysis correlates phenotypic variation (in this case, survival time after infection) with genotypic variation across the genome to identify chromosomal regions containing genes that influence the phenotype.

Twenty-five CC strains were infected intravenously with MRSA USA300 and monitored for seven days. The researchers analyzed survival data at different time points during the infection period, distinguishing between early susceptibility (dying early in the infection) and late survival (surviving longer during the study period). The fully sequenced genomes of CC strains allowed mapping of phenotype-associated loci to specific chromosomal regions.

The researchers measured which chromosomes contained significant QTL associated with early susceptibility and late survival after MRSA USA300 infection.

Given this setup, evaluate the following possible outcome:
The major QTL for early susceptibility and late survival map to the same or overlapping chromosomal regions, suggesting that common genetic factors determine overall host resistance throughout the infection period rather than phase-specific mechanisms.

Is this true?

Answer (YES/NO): NO